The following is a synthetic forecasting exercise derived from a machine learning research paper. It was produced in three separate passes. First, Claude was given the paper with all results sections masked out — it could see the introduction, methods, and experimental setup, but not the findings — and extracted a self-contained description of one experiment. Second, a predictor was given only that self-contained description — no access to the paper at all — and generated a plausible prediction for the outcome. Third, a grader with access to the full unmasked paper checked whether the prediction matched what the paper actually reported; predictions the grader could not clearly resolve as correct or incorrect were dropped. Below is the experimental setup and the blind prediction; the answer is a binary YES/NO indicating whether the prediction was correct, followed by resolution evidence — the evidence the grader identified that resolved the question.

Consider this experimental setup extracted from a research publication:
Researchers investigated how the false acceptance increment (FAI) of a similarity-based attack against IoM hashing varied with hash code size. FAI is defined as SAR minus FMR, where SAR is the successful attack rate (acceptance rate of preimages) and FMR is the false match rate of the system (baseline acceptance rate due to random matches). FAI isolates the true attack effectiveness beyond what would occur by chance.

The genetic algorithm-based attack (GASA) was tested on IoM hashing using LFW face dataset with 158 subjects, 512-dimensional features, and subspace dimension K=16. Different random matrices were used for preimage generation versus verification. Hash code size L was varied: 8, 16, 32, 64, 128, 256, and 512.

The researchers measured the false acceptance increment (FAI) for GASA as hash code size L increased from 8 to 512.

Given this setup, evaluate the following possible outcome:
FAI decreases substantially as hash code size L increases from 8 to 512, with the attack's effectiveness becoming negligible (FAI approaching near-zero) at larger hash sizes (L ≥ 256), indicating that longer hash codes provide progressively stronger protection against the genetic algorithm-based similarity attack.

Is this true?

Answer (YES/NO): NO